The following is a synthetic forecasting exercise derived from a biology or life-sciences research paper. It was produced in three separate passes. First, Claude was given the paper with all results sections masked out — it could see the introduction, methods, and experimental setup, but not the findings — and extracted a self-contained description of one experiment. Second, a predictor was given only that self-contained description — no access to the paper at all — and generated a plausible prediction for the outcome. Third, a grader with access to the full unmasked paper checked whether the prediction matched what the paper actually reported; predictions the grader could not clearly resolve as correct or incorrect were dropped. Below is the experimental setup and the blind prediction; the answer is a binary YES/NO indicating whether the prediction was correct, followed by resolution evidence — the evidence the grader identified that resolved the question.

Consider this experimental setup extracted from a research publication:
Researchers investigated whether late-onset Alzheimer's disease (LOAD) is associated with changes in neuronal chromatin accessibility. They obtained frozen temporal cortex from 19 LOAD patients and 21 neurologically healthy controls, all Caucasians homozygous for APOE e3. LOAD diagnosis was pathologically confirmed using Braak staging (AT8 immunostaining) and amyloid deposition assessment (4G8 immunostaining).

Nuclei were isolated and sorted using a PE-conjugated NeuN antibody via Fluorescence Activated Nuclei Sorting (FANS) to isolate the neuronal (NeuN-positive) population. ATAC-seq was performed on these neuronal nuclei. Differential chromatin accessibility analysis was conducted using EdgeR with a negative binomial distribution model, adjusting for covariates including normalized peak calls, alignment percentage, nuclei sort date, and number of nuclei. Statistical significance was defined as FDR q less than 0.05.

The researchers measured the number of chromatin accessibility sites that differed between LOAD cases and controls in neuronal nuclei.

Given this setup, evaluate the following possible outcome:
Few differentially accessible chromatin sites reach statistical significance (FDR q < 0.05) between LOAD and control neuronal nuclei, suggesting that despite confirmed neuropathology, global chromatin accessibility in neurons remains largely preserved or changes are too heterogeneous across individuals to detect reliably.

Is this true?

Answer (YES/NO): NO